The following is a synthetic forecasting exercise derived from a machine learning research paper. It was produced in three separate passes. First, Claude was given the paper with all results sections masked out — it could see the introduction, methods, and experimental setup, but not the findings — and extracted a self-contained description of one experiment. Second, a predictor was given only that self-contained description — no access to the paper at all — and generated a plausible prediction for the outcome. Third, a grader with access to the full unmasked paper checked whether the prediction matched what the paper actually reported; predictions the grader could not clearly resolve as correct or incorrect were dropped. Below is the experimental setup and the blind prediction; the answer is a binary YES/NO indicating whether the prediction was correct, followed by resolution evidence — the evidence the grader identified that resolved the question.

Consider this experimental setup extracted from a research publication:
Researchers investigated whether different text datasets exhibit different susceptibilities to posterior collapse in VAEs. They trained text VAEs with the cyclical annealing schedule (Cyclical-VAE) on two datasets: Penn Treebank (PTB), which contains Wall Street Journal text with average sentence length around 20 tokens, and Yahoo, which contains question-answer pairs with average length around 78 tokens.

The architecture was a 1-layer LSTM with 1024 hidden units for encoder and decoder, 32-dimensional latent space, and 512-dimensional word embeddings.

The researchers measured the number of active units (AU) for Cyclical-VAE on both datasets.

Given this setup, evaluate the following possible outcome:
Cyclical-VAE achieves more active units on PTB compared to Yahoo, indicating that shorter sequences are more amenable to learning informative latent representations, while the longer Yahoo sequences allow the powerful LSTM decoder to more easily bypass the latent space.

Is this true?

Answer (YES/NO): YES